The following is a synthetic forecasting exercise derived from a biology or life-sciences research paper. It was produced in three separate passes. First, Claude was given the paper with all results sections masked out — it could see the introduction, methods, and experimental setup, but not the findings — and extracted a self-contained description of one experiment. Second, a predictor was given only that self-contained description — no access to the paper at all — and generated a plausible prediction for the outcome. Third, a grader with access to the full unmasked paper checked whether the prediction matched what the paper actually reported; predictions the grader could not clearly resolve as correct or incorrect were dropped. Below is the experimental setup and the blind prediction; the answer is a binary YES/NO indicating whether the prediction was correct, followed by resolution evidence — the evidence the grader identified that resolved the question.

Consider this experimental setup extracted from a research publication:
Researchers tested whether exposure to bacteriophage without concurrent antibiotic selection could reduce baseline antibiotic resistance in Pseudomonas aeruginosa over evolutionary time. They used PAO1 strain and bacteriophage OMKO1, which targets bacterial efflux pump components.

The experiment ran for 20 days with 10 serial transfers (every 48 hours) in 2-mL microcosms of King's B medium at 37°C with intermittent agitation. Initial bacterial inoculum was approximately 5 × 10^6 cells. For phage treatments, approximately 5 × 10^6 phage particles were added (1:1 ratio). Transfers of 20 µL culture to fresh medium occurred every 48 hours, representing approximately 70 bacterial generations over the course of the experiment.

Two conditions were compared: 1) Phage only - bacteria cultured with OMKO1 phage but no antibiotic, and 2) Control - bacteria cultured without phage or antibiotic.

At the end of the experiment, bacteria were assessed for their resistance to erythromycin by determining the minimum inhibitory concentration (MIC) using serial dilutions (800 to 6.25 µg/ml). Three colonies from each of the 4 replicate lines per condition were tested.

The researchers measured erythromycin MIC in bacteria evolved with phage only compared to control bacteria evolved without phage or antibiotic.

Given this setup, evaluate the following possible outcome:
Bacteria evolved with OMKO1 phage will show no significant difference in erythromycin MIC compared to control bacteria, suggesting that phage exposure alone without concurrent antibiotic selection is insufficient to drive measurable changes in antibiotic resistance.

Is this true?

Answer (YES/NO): NO